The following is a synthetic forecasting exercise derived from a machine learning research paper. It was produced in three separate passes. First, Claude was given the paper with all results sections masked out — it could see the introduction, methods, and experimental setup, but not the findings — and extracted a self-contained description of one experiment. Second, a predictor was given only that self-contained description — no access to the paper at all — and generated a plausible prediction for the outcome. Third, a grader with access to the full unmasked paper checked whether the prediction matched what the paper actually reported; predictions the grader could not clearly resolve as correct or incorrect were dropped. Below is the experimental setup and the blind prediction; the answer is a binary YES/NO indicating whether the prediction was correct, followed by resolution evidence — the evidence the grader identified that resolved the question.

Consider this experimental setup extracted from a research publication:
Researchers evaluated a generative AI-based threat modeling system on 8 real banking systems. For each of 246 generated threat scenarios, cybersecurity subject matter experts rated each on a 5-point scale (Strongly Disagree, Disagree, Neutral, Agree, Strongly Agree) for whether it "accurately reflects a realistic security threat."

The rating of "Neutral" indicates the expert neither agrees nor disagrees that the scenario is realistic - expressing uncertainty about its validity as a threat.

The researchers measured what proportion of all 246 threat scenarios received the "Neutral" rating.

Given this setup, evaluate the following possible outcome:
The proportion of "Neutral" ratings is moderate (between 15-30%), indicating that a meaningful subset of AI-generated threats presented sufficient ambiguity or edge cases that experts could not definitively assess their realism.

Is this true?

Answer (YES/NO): NO